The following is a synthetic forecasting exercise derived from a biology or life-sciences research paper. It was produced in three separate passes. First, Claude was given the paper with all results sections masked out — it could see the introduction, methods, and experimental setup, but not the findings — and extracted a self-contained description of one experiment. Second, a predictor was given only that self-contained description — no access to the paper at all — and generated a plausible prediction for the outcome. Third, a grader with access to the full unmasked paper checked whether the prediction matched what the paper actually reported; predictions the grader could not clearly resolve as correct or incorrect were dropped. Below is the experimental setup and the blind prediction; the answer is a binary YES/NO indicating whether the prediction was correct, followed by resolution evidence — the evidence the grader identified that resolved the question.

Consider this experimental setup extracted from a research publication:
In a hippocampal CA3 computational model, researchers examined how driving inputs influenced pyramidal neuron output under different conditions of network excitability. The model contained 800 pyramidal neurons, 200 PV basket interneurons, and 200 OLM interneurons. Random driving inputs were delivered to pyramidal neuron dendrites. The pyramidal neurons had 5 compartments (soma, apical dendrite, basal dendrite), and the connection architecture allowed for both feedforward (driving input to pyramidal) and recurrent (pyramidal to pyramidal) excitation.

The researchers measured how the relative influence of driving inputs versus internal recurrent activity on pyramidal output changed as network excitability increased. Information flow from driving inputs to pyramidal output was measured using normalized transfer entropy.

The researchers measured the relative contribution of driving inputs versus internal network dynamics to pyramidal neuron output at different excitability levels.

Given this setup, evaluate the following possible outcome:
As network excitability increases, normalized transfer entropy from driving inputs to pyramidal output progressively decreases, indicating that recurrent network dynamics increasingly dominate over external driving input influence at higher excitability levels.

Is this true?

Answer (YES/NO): NO